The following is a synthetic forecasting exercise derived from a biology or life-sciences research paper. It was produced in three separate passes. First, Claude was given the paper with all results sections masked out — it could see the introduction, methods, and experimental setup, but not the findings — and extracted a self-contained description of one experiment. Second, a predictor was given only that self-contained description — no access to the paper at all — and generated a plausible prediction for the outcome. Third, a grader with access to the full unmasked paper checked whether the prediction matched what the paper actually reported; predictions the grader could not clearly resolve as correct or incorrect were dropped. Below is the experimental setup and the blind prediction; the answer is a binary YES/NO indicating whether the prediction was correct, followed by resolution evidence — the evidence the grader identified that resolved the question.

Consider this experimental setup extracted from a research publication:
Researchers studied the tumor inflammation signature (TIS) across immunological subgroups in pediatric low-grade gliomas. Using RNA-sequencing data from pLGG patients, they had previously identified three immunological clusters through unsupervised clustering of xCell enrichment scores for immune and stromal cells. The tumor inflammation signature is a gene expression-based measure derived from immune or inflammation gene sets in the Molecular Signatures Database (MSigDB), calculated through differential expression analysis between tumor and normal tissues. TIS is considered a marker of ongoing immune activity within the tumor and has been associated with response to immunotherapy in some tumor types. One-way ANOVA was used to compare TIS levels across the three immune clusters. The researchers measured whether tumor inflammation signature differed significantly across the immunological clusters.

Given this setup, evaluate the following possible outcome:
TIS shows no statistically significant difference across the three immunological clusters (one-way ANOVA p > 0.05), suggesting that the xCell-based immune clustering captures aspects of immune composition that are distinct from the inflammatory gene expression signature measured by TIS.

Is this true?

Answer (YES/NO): NO